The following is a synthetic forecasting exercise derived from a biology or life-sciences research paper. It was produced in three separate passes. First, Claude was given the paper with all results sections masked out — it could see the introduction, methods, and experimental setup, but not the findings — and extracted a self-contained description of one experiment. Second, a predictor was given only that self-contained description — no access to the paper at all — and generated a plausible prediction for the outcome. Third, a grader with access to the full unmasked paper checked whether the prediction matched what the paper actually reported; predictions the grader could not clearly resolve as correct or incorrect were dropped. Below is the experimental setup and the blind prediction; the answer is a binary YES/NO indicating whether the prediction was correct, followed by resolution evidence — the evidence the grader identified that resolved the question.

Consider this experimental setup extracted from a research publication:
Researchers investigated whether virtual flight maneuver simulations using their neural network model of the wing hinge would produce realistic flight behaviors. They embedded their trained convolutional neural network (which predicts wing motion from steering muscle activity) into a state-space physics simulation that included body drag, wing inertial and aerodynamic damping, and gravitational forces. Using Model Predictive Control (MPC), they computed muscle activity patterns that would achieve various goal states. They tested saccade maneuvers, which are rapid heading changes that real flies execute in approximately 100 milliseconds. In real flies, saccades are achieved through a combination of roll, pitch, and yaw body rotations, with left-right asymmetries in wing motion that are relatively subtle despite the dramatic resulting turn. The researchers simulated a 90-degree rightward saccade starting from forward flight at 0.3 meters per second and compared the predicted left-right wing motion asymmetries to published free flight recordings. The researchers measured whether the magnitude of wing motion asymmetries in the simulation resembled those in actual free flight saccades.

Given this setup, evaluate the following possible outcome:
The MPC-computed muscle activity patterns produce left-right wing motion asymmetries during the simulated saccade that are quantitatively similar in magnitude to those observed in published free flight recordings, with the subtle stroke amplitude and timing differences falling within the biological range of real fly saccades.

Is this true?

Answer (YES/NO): YES